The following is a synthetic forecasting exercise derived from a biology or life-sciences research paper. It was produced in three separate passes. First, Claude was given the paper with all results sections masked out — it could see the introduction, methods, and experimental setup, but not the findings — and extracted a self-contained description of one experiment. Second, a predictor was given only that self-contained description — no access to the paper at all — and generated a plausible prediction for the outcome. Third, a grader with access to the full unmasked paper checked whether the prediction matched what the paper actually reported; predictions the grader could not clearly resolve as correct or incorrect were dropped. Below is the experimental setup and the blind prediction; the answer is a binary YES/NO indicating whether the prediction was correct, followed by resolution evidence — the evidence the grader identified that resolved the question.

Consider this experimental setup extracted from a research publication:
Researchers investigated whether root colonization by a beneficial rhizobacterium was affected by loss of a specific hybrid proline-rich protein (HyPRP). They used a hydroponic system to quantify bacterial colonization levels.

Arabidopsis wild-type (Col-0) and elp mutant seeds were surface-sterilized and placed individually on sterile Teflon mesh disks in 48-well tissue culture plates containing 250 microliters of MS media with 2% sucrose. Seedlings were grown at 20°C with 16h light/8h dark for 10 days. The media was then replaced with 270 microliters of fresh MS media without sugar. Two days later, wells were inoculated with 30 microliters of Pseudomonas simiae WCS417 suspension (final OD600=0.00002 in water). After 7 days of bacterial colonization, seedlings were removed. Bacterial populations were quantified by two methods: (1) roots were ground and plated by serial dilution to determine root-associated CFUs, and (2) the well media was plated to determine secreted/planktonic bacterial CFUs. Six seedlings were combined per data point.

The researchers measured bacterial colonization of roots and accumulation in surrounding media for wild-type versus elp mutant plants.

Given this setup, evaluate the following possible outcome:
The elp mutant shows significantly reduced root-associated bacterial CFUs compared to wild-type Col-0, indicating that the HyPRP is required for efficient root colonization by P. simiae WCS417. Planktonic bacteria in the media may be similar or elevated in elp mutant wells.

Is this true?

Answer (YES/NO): NO